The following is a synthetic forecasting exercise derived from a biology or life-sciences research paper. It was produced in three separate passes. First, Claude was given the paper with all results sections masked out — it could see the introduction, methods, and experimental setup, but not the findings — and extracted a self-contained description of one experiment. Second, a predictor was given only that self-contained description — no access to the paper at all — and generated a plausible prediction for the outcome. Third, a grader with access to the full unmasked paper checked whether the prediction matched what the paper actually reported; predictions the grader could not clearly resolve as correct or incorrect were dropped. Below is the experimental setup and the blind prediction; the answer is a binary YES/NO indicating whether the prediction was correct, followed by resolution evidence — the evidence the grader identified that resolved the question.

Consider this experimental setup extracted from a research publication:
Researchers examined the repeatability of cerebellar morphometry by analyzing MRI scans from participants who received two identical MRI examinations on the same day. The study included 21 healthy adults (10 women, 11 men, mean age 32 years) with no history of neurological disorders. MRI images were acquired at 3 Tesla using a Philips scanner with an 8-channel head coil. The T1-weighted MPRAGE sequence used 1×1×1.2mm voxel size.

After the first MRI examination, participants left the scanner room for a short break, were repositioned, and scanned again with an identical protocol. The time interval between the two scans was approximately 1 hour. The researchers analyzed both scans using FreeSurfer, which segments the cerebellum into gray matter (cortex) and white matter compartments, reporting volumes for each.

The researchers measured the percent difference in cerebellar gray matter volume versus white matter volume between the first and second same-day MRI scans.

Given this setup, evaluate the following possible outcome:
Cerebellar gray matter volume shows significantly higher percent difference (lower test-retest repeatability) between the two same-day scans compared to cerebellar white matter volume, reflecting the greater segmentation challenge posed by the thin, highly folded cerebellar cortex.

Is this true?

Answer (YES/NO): NO